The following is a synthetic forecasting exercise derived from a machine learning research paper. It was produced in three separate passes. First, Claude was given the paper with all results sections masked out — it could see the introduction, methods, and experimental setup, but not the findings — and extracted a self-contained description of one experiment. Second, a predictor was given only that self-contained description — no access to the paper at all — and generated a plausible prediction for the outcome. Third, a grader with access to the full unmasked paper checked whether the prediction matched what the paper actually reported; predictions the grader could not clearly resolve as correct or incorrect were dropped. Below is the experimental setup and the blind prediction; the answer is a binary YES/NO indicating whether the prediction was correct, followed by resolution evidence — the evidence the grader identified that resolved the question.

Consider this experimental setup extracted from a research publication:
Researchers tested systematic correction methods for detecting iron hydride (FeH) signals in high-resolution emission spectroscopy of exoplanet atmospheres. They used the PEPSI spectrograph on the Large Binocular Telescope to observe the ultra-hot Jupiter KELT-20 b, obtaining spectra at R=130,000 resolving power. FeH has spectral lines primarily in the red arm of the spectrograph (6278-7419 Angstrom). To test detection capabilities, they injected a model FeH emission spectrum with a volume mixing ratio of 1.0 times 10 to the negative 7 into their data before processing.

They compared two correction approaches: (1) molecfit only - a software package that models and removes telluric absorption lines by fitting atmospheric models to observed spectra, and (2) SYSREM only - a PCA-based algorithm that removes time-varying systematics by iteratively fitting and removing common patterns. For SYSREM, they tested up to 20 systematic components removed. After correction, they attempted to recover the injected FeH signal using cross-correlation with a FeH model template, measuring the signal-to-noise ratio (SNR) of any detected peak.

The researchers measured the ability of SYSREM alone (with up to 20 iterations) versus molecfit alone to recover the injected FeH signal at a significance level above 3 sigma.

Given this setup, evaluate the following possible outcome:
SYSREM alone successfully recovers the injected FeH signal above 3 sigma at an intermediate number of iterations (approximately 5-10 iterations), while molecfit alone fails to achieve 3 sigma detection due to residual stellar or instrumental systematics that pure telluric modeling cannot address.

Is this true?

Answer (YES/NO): NO